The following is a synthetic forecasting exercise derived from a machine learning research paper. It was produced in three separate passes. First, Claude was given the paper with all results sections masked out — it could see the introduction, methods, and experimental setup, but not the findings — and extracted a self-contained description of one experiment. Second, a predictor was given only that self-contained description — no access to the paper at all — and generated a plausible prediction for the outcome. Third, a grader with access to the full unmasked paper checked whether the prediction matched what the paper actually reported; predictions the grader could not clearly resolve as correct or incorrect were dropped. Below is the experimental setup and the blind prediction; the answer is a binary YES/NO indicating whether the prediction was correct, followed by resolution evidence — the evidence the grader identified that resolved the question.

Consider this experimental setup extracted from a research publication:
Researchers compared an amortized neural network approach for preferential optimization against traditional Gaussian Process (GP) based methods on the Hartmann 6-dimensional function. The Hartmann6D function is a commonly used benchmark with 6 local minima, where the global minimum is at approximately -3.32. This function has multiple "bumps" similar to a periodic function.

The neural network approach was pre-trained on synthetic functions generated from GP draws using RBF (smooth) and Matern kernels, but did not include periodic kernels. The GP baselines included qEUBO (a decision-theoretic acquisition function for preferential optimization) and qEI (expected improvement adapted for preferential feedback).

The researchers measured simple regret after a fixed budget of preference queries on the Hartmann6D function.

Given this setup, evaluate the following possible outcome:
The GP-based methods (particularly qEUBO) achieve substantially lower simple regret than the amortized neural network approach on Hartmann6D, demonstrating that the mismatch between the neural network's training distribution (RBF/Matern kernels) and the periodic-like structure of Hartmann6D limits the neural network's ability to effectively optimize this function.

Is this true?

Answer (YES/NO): YES